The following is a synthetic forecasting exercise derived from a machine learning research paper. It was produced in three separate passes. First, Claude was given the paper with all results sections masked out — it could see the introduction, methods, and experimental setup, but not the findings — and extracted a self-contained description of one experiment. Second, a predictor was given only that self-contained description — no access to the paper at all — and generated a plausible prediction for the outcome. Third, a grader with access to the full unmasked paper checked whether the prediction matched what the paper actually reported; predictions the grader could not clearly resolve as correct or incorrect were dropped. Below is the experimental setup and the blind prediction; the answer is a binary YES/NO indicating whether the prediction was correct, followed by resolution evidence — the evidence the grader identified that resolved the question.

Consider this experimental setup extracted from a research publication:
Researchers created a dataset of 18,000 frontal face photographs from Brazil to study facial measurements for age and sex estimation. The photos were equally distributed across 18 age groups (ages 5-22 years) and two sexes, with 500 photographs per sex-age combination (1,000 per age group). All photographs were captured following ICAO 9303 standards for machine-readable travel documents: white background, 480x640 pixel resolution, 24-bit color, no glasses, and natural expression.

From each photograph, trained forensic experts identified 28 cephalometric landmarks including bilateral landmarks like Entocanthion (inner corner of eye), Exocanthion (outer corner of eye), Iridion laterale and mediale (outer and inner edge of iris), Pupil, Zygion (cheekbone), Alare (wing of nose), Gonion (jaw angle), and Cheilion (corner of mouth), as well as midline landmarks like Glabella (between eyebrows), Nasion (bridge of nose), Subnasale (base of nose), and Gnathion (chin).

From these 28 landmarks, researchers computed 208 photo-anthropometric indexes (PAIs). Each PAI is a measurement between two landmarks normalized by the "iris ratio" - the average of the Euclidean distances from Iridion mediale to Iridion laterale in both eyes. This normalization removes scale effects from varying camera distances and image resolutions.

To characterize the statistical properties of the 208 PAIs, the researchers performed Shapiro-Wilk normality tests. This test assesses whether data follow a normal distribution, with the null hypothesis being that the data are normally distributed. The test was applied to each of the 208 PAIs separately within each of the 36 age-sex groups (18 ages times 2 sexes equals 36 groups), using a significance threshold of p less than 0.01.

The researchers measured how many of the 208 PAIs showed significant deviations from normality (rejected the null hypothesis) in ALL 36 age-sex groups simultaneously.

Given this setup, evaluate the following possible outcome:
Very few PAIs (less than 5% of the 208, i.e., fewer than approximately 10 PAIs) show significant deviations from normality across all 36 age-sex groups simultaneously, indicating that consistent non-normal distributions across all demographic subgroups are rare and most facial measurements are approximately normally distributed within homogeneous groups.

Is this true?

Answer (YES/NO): YES